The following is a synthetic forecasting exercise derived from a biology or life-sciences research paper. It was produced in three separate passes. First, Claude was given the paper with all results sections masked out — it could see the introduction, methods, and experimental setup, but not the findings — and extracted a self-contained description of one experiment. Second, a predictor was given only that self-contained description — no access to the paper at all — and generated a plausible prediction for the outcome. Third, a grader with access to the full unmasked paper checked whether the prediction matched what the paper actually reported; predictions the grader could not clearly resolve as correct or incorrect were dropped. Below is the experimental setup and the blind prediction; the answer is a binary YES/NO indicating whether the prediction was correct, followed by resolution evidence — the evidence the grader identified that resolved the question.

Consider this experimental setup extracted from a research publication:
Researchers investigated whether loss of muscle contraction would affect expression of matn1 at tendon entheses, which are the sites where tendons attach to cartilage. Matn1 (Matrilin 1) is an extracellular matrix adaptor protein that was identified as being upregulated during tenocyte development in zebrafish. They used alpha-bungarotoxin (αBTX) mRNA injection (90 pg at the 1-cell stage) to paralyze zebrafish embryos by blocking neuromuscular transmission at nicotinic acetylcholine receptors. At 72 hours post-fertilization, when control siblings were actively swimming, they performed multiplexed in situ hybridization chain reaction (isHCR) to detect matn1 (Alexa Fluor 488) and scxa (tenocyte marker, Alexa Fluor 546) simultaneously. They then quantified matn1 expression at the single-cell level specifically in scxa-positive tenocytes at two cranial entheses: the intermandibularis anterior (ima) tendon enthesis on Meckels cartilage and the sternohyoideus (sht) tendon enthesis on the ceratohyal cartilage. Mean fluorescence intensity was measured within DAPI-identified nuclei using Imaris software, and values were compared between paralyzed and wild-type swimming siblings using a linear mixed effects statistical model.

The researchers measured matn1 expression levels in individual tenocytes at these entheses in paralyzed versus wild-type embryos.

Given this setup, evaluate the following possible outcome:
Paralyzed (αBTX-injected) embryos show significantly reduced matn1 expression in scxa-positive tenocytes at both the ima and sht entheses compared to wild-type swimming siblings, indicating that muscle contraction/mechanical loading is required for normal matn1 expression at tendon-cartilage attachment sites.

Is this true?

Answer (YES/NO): NO